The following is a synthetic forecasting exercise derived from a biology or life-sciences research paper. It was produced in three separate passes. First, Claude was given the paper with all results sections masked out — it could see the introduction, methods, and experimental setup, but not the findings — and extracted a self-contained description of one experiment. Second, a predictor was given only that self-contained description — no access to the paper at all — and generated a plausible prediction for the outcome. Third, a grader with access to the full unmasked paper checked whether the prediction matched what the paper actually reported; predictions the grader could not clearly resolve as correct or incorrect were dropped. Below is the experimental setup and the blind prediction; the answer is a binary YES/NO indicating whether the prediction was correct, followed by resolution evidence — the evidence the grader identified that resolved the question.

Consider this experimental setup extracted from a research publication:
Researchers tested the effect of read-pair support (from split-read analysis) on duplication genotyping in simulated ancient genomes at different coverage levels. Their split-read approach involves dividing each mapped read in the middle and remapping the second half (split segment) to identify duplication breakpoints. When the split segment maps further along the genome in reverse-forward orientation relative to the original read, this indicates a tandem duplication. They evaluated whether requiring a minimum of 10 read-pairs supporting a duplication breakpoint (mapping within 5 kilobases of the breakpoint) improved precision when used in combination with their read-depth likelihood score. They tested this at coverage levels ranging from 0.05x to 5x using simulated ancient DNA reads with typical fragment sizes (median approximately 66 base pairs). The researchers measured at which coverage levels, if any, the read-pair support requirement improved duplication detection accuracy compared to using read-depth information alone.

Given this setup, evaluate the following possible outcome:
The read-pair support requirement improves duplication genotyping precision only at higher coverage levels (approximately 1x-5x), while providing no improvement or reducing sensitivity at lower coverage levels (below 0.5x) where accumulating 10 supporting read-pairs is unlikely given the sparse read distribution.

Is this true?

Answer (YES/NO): YES